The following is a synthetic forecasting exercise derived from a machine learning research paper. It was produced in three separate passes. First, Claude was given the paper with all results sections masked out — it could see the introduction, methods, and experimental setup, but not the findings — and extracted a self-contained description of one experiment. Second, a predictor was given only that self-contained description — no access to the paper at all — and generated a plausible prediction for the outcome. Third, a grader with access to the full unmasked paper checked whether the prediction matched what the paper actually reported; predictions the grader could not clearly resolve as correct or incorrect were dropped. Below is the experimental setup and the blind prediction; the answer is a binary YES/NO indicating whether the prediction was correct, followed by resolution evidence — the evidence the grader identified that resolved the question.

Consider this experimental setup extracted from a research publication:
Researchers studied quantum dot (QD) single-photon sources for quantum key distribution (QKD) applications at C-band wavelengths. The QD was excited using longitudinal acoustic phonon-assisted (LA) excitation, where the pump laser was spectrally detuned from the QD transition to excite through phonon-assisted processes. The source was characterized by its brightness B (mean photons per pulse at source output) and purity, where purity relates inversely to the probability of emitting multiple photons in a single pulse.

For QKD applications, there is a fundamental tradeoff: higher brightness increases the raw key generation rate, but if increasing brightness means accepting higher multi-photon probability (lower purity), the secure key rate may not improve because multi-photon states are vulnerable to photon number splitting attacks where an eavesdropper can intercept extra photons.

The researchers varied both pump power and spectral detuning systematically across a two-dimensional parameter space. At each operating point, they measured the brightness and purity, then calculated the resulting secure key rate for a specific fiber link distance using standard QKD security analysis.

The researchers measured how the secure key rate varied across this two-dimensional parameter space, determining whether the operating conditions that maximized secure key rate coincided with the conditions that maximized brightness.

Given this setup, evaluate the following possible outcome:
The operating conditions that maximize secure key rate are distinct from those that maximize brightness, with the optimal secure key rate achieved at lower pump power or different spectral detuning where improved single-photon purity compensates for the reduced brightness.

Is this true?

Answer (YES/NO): YES